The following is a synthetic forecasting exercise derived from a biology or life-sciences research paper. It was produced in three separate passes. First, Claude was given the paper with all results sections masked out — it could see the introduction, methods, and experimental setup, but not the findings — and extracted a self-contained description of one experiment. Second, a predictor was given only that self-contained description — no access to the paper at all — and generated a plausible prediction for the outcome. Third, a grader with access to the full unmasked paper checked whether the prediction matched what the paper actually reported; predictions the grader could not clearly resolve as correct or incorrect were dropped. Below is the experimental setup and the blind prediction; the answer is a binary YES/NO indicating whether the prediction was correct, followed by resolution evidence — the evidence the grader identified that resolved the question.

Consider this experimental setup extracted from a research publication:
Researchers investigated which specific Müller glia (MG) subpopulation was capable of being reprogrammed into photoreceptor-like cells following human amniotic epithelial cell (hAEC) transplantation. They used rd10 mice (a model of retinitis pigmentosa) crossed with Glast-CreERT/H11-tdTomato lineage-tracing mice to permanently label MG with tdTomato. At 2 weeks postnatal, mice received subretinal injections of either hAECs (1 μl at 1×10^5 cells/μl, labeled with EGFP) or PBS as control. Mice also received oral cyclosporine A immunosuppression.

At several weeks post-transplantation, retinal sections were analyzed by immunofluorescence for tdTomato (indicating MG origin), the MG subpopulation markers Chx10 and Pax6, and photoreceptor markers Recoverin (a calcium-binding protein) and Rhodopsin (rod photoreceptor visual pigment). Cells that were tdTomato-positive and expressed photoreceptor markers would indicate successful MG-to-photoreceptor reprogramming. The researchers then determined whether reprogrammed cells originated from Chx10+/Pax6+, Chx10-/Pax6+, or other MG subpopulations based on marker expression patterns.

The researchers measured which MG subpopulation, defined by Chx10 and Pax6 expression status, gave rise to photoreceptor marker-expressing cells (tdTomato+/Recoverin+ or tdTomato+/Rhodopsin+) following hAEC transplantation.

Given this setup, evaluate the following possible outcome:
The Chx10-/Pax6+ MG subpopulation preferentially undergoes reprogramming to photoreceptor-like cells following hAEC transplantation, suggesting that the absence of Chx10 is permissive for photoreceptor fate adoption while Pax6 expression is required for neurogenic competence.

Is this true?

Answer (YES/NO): YES